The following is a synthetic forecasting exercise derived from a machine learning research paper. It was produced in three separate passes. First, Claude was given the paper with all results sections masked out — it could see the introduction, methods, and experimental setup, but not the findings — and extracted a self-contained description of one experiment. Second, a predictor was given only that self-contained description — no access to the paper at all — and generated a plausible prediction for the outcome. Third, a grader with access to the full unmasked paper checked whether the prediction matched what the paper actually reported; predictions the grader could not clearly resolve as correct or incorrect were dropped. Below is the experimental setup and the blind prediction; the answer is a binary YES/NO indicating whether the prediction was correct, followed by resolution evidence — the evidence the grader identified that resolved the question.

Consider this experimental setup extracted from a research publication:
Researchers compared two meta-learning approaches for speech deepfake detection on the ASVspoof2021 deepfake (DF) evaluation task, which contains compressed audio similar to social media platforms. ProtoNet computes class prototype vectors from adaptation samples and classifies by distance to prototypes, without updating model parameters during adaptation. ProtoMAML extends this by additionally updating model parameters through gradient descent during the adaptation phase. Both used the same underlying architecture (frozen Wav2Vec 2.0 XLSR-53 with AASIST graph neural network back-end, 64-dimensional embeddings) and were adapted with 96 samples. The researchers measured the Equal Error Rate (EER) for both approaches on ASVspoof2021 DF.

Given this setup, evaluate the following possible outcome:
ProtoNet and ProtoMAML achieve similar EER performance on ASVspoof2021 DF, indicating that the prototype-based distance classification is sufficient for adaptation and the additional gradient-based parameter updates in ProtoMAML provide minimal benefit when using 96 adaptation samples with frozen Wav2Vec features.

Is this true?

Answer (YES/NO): NO